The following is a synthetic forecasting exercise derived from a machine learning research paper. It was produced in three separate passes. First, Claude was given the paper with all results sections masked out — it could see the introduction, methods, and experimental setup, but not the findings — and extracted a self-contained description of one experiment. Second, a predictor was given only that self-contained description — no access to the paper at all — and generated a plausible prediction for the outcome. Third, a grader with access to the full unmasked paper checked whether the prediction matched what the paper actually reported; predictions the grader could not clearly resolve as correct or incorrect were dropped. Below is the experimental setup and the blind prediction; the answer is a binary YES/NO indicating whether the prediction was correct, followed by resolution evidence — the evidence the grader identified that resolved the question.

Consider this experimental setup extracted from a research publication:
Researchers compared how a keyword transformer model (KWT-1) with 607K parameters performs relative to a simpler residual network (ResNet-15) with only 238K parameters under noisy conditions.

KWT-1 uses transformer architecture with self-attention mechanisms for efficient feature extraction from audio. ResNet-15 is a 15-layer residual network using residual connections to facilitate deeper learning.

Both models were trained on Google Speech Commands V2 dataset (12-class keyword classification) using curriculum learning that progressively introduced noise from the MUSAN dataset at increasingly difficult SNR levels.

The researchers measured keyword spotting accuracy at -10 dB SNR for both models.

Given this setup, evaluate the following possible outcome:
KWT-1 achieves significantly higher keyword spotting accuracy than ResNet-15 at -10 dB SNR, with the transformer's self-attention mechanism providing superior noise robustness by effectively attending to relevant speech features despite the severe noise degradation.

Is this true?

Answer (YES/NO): NO